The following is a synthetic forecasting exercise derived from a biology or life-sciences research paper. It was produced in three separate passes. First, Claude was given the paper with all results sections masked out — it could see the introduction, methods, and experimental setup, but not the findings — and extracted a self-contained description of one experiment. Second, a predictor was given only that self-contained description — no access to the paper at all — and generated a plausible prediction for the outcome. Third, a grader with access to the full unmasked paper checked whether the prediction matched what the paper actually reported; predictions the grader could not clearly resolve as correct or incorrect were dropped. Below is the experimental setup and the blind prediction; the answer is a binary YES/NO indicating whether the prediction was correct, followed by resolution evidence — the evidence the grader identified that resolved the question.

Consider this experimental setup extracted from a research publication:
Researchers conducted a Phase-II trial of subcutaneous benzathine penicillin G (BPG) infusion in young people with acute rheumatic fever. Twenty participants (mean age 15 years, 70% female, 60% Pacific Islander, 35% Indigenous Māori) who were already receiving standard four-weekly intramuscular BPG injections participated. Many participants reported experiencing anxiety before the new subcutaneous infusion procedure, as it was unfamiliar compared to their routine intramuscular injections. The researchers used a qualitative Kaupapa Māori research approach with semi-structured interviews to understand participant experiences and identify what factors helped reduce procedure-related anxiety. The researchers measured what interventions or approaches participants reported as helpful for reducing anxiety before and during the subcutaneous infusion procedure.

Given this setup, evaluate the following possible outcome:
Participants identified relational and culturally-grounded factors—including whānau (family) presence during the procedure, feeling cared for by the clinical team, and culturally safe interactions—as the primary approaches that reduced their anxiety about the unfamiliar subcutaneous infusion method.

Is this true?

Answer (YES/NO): NO